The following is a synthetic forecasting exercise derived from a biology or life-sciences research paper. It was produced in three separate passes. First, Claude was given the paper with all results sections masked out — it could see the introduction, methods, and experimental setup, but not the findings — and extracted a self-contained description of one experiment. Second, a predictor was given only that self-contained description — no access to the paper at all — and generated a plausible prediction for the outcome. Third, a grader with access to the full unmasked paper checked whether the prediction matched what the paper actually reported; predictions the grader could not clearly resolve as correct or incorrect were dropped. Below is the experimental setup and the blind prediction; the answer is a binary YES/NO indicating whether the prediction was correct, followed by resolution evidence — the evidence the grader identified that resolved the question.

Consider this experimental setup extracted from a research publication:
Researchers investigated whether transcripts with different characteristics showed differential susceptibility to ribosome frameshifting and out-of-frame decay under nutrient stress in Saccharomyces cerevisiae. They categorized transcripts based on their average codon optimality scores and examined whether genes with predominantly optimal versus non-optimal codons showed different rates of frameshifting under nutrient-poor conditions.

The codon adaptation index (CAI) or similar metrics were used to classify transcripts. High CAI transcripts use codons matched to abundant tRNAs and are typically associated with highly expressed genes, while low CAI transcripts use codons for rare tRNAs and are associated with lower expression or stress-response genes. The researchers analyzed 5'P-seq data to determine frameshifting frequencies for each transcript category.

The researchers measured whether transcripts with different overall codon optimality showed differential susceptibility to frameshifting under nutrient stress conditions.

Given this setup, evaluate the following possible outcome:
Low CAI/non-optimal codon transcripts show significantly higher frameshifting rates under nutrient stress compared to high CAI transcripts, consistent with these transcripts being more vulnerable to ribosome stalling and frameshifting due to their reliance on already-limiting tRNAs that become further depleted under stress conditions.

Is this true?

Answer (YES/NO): YES